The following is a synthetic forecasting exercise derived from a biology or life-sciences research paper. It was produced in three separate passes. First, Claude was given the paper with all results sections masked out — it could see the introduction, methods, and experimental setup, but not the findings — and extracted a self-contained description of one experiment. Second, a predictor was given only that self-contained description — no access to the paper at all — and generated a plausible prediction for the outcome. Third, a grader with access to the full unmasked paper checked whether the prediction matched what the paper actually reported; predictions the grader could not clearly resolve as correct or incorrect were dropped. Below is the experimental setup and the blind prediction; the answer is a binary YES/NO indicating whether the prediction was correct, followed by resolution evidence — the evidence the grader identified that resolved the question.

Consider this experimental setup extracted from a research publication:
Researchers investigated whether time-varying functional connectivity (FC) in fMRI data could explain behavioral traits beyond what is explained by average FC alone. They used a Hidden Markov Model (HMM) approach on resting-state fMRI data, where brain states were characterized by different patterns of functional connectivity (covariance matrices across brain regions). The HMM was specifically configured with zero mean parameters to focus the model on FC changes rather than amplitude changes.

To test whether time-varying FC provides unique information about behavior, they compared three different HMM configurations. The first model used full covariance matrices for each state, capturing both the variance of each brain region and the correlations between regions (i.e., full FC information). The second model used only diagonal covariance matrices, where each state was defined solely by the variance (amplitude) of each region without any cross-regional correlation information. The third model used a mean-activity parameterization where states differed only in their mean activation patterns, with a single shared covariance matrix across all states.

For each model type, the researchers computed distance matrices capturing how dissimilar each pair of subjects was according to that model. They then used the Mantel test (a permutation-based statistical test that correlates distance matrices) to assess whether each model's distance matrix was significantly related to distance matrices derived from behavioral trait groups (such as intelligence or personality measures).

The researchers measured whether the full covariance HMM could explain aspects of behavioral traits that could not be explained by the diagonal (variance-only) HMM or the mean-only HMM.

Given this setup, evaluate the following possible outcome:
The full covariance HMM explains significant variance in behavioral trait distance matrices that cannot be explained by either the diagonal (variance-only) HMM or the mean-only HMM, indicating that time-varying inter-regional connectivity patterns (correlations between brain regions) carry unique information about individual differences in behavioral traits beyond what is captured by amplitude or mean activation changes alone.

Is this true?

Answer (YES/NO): YES